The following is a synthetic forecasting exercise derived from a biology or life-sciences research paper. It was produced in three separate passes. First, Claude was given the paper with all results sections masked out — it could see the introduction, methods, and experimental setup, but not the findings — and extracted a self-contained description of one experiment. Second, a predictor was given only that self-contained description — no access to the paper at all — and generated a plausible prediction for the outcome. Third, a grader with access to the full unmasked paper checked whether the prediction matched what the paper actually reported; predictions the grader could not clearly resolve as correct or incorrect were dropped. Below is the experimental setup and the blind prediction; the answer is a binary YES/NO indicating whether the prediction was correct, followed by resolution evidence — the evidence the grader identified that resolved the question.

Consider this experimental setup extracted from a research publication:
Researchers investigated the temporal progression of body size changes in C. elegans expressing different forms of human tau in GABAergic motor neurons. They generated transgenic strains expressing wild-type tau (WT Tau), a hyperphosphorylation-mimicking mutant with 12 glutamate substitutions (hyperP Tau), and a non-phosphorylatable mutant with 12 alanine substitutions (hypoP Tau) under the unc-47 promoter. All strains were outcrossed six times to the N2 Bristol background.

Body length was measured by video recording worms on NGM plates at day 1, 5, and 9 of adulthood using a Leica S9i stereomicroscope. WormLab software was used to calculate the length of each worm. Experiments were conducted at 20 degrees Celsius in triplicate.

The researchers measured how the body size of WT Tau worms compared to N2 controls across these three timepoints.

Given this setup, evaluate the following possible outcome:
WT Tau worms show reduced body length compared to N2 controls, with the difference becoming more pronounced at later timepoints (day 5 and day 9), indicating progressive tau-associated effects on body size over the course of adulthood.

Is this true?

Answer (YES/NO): NO